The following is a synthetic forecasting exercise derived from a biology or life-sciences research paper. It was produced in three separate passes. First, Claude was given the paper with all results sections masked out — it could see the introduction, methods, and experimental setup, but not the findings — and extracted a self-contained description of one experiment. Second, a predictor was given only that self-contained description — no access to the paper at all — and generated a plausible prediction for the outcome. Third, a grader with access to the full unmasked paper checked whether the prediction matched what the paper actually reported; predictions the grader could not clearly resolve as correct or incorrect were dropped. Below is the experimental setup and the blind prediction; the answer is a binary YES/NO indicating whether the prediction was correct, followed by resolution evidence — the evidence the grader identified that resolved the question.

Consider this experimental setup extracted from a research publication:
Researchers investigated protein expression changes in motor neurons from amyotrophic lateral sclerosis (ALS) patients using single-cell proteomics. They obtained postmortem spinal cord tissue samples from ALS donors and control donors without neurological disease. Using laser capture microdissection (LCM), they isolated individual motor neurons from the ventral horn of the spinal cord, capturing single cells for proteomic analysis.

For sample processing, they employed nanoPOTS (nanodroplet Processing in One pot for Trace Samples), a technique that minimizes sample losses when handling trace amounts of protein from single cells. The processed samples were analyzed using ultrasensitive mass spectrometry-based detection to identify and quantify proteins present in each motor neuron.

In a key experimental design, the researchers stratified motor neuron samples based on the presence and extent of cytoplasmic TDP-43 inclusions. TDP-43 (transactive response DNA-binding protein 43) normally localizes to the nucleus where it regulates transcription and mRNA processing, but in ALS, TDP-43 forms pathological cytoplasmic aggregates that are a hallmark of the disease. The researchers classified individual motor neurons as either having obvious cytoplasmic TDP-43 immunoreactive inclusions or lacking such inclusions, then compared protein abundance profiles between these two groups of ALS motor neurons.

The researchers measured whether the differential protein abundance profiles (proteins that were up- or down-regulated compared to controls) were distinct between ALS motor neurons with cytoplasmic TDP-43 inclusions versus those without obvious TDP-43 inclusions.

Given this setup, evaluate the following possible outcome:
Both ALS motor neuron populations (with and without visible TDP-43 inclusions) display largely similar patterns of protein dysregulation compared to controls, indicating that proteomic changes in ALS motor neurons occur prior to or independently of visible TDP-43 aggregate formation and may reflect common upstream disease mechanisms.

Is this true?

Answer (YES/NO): YES